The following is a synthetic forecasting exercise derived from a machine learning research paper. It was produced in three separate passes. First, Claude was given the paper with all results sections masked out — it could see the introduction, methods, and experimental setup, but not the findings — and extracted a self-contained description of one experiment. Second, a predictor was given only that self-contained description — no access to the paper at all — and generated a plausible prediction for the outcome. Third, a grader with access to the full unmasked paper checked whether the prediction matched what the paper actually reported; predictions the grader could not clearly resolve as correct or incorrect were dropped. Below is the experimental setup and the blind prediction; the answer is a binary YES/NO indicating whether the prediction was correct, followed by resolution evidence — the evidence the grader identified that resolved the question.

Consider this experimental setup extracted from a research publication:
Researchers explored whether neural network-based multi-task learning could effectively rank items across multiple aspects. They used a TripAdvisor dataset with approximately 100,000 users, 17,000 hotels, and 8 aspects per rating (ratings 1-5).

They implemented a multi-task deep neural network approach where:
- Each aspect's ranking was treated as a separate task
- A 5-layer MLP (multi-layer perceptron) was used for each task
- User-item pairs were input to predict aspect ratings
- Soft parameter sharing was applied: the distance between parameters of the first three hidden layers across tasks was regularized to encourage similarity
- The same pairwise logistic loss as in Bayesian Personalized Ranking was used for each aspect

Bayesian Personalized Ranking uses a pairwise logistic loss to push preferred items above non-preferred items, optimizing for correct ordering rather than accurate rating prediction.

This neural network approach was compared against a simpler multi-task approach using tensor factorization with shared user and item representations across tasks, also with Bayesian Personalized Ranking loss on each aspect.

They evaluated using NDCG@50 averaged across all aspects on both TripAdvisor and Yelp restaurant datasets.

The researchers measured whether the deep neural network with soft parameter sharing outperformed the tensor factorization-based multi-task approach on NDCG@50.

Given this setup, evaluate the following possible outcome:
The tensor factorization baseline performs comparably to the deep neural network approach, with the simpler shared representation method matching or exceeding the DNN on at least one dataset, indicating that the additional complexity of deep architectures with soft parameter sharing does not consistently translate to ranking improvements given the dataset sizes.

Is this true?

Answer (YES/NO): NO